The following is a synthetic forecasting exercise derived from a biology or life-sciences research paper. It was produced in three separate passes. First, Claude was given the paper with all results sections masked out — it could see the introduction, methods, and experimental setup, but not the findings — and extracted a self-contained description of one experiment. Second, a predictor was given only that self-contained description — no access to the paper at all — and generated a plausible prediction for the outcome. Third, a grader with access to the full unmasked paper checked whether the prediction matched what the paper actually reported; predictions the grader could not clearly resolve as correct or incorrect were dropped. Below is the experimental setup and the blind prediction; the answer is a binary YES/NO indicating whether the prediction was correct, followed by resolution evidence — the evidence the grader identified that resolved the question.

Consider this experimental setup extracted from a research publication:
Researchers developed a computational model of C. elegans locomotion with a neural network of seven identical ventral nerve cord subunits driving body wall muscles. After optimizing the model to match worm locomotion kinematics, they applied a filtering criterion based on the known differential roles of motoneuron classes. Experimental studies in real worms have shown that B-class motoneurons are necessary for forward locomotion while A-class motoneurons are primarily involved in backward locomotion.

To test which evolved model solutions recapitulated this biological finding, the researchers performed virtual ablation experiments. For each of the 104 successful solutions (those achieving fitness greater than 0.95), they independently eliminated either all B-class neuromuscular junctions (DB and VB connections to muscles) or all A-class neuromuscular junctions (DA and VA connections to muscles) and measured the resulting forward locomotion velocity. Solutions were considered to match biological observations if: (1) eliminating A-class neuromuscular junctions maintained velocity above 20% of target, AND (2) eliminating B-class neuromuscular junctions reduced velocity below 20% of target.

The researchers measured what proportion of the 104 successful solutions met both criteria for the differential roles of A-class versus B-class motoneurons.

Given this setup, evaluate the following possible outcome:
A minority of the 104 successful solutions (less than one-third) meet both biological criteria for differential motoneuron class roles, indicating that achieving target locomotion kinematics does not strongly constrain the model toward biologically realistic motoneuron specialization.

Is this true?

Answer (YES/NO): NO